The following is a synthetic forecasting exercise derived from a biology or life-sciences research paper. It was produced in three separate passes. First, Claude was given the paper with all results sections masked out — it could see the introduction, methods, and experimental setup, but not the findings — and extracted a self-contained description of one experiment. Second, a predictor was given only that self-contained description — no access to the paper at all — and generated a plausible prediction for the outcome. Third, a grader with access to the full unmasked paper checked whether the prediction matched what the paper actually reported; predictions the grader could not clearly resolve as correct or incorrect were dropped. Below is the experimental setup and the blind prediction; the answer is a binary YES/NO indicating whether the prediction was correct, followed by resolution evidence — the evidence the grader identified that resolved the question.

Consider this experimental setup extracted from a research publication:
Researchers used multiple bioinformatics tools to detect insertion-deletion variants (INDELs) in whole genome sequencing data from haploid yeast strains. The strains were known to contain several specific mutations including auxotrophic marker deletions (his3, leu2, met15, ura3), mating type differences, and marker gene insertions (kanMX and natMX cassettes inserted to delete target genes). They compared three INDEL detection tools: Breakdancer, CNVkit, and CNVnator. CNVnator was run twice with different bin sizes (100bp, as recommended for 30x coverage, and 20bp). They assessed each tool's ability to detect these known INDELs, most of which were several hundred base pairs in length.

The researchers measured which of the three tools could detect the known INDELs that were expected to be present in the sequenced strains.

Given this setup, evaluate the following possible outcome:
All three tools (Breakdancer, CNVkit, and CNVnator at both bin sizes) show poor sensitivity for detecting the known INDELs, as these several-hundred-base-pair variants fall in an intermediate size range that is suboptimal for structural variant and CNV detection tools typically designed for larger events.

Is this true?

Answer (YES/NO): NO